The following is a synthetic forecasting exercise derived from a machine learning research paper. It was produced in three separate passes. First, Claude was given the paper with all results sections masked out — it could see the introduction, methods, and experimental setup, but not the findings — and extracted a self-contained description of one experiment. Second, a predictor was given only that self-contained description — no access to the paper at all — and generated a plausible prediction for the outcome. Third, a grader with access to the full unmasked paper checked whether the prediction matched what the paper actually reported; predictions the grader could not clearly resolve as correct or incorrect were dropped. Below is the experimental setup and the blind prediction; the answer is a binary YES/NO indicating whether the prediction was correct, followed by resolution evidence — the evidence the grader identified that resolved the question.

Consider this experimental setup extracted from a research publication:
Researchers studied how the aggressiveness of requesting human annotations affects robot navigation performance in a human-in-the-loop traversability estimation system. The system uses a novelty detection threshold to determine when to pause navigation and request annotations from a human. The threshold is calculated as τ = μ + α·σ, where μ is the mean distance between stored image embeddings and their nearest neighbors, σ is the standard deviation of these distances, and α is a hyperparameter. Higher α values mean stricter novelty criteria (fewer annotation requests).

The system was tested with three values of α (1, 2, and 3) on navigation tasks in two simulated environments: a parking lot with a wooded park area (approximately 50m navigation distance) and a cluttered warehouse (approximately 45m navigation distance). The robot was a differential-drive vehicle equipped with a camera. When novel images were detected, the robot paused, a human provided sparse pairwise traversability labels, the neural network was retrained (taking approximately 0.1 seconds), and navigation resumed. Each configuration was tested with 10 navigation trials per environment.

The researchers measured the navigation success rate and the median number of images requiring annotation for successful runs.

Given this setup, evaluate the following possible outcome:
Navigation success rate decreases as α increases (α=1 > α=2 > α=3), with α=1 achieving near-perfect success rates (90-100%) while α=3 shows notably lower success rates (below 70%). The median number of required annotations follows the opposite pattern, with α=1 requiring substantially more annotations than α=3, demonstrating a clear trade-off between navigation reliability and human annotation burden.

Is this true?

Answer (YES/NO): NO